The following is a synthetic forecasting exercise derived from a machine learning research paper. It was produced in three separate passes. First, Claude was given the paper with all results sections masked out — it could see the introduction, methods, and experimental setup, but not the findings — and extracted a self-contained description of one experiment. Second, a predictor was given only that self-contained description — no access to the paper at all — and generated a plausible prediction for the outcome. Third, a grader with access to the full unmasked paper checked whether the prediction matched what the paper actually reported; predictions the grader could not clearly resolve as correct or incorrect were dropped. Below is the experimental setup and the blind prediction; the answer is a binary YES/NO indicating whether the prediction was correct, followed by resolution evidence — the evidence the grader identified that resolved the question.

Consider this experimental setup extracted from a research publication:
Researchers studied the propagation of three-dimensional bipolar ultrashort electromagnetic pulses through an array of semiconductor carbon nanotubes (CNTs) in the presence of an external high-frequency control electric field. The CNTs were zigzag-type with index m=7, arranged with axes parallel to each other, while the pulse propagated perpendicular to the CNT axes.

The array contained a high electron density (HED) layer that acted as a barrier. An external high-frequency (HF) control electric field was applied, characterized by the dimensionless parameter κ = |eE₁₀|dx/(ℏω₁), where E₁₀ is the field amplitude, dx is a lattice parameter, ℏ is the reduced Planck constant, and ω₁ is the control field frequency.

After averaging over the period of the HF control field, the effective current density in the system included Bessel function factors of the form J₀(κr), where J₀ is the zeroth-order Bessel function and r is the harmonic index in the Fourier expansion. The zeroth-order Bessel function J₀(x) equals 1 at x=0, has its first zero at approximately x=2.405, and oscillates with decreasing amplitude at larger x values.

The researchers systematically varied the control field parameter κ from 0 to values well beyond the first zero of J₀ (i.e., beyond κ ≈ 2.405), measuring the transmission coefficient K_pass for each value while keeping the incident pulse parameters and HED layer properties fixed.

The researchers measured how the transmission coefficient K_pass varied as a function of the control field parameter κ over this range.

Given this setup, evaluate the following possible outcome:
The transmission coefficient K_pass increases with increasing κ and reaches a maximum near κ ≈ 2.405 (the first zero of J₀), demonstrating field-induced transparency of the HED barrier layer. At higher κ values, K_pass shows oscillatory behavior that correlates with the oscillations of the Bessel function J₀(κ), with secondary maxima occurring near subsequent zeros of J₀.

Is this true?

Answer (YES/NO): YES